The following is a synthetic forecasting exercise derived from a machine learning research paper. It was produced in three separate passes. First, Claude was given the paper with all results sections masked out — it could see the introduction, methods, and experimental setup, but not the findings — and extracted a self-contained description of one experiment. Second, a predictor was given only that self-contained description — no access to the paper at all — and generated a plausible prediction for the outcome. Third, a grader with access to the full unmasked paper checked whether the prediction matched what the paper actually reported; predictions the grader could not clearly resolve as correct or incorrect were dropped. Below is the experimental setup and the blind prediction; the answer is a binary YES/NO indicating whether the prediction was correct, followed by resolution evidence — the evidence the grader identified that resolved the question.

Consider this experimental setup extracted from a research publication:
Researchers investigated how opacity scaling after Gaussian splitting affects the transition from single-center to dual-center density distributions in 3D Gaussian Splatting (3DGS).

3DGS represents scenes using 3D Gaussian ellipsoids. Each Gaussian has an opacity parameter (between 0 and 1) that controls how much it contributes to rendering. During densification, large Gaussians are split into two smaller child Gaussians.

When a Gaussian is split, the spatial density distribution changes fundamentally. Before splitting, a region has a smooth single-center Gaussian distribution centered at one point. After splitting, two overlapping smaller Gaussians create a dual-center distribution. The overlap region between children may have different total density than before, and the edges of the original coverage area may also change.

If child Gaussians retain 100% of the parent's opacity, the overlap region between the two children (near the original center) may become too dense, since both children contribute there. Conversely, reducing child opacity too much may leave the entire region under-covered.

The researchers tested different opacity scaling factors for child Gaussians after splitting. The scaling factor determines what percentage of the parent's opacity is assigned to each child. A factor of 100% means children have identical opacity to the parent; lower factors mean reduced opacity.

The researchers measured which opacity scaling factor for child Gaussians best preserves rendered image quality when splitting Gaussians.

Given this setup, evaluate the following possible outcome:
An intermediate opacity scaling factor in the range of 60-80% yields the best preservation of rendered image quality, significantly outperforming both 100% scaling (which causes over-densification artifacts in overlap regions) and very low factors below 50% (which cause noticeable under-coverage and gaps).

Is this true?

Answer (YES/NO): NO